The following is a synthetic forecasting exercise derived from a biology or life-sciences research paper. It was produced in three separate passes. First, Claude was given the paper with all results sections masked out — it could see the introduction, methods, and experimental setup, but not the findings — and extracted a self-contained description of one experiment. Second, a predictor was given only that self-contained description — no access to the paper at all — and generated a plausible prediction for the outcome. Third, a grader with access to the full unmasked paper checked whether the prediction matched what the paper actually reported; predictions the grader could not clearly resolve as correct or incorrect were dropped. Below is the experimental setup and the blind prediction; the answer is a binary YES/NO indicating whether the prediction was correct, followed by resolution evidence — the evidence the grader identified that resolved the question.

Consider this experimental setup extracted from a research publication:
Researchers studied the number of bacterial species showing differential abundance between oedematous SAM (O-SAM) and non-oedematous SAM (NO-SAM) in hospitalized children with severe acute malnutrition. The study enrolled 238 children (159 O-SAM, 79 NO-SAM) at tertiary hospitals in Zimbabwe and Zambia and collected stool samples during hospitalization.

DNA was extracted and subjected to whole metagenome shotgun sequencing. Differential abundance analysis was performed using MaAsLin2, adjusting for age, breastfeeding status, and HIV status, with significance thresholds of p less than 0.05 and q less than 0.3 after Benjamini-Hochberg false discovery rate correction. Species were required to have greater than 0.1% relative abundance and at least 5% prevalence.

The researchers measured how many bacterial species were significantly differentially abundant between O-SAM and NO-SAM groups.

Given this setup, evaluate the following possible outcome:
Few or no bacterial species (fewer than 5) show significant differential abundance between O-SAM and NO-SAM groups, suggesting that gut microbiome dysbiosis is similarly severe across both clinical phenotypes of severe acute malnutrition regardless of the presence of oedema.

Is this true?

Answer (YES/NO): YES